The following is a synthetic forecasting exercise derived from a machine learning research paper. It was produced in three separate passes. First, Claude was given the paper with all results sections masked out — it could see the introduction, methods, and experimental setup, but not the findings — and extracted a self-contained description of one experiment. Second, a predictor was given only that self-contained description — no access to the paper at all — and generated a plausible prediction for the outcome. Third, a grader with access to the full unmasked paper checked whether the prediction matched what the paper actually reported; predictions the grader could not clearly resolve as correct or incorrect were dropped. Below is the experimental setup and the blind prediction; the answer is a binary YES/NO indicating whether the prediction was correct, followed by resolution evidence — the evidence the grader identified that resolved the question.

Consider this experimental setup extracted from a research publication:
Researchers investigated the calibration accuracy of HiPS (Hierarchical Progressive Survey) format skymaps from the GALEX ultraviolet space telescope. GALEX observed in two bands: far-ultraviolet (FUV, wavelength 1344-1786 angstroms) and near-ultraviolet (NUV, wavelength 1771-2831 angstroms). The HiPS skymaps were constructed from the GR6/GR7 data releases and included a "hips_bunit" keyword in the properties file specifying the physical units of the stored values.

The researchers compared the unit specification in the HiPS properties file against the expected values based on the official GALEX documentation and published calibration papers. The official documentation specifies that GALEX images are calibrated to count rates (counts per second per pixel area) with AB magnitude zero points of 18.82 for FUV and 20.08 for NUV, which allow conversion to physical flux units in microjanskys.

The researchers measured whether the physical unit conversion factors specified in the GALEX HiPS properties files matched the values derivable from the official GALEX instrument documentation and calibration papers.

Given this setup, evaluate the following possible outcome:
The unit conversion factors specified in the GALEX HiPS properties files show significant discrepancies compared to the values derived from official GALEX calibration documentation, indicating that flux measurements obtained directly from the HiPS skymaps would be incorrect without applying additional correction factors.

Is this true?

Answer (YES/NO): YES